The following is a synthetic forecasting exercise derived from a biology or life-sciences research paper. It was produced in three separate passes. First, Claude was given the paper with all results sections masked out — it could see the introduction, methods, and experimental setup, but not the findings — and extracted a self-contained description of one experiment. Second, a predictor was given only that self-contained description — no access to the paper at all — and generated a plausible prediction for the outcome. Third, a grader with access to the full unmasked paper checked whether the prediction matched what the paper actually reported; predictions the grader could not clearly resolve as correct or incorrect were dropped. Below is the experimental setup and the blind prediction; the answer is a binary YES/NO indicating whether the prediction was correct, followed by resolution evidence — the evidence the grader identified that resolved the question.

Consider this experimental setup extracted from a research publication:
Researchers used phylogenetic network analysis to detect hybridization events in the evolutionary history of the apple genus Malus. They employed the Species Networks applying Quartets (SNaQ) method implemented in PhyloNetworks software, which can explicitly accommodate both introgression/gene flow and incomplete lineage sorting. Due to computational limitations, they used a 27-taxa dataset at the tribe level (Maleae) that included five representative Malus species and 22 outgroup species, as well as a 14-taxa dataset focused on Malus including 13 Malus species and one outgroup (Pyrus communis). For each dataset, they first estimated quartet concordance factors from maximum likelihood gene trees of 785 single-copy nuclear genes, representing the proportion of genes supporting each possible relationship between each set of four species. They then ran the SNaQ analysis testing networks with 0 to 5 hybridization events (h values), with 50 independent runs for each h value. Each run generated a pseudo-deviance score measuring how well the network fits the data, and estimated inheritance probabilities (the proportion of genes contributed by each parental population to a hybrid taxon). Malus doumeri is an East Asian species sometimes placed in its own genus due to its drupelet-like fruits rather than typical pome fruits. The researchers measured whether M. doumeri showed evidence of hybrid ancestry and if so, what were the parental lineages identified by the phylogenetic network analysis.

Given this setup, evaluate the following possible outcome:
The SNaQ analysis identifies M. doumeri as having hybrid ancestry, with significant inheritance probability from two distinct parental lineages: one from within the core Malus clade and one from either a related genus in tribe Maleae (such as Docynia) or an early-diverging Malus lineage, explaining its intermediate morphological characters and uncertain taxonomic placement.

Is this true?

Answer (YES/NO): NO